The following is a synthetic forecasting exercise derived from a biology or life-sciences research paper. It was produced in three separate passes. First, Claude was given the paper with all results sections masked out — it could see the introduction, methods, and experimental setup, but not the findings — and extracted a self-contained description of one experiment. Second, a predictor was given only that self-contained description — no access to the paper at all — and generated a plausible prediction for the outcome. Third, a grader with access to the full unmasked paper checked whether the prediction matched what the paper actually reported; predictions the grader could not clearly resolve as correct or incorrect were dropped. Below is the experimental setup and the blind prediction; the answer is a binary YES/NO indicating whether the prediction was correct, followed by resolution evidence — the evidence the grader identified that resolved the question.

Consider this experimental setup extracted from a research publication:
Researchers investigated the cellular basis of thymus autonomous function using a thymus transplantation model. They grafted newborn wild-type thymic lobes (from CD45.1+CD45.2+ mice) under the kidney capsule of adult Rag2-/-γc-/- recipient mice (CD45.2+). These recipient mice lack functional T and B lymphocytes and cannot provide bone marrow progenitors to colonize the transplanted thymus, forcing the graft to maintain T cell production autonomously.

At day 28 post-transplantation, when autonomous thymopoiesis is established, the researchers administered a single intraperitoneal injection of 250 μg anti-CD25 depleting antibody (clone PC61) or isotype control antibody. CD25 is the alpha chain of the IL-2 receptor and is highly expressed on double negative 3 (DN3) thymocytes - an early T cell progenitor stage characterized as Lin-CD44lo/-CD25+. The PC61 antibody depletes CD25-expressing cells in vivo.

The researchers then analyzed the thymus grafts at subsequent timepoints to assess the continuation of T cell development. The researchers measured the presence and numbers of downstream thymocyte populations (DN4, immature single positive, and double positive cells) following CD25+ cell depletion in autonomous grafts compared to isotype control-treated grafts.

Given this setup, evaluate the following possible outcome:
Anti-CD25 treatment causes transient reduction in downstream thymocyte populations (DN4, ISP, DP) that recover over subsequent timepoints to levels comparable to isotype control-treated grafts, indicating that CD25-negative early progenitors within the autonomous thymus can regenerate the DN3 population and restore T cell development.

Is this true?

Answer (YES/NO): NO